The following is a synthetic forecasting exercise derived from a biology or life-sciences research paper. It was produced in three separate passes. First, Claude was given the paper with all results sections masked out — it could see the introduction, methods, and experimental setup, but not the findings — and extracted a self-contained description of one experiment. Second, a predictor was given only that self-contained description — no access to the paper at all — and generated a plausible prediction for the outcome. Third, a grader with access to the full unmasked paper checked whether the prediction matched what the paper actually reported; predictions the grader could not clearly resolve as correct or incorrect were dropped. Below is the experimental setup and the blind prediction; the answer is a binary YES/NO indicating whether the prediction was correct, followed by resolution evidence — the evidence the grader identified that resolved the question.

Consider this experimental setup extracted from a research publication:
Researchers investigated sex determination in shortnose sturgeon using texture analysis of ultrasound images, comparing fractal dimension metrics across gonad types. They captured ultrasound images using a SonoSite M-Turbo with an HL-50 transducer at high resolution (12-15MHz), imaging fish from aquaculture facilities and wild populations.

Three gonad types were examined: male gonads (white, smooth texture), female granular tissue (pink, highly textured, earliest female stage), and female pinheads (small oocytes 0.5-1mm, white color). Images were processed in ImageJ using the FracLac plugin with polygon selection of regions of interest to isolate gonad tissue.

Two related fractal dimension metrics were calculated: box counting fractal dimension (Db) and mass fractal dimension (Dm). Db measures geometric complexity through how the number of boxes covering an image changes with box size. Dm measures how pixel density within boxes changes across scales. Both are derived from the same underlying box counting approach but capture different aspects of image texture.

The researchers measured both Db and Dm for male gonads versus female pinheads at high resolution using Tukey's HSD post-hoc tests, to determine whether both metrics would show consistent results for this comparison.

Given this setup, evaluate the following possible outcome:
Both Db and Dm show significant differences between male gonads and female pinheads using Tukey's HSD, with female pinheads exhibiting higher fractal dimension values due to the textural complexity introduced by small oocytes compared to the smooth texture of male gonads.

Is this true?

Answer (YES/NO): NO